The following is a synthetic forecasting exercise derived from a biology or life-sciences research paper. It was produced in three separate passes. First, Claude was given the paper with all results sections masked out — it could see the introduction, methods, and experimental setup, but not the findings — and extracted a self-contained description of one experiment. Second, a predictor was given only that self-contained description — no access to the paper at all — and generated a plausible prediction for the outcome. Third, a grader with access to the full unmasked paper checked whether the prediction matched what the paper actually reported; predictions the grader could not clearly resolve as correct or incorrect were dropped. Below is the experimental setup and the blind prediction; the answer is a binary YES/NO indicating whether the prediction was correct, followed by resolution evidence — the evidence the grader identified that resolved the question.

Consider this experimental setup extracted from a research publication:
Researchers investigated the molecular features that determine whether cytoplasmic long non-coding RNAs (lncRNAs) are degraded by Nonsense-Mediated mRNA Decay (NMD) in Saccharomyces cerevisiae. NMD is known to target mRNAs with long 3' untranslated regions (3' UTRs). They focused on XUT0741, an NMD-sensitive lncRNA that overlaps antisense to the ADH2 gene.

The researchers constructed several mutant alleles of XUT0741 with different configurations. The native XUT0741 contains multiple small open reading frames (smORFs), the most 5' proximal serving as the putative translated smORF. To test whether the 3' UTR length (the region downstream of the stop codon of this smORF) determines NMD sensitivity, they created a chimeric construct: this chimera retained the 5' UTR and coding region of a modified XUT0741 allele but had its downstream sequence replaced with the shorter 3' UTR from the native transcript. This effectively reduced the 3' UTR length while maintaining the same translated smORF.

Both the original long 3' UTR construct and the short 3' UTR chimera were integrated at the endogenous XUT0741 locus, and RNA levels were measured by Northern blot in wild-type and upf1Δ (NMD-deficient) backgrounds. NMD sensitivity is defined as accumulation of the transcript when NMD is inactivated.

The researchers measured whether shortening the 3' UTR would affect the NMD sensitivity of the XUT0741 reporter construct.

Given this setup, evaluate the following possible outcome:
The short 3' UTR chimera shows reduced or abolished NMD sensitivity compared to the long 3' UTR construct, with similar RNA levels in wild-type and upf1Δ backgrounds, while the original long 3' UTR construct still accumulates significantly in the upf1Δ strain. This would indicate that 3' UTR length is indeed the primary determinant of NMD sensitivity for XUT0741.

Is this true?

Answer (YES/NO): YES